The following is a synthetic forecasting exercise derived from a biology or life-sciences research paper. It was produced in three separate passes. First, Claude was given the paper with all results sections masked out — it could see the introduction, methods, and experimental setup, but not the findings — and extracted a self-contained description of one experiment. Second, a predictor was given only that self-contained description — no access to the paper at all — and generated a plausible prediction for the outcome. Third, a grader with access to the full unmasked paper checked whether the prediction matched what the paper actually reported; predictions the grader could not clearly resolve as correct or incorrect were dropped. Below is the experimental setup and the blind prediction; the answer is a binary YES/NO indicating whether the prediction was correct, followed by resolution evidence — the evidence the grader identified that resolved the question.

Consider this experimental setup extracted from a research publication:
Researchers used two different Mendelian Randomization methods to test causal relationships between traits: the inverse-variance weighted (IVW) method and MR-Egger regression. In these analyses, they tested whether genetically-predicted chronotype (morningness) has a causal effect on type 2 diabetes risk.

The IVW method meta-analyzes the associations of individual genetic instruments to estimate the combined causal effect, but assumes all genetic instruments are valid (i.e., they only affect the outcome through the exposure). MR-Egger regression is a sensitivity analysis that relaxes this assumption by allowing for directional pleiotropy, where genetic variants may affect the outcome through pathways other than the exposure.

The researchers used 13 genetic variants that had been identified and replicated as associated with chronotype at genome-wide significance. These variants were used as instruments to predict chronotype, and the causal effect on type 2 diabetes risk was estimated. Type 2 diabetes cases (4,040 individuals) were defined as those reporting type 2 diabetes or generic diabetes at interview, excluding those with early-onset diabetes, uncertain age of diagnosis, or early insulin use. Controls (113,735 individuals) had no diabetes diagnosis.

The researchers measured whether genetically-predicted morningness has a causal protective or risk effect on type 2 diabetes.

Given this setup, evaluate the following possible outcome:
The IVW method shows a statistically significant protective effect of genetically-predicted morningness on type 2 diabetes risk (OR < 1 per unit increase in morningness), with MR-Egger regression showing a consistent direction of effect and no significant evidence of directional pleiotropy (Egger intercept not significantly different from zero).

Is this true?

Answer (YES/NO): NO